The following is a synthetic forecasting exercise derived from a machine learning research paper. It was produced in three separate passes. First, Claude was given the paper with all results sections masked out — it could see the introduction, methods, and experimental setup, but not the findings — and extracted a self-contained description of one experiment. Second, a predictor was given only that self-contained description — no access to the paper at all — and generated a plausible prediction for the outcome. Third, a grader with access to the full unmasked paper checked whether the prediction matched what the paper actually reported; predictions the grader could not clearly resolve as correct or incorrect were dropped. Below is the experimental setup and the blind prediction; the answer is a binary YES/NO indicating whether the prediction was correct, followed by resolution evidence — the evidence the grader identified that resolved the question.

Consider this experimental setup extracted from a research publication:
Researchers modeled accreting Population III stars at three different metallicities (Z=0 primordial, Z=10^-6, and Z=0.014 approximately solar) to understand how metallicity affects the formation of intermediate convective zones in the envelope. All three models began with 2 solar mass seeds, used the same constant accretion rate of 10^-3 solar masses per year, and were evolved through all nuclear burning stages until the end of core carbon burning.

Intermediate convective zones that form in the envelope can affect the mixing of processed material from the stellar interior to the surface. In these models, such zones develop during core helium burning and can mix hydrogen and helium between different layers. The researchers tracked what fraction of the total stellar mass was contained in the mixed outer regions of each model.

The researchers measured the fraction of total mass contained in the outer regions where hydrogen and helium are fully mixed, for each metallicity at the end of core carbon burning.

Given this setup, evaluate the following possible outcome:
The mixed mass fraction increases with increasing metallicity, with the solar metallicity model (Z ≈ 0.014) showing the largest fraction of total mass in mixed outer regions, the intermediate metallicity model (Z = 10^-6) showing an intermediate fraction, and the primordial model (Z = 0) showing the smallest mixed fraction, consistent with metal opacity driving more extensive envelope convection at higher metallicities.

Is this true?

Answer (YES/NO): NO